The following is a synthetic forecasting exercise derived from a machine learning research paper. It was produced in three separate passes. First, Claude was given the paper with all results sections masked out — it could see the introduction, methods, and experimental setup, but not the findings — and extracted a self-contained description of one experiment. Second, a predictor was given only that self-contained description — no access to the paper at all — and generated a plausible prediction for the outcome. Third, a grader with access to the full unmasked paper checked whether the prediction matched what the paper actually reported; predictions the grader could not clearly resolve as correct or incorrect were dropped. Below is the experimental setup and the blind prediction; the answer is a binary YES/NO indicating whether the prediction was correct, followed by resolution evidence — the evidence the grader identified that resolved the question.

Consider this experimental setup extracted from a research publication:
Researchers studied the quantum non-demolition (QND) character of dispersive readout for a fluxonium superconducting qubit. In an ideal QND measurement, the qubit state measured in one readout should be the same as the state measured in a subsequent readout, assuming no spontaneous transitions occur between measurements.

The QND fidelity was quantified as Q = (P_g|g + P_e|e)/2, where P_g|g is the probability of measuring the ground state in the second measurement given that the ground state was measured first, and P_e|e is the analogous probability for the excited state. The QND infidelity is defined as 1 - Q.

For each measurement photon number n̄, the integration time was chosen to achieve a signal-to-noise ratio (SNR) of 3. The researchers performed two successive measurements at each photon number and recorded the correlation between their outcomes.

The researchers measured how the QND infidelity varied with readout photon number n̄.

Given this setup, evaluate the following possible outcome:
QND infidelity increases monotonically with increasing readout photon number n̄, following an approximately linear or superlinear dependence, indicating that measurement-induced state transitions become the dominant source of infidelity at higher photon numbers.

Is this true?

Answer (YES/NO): NO